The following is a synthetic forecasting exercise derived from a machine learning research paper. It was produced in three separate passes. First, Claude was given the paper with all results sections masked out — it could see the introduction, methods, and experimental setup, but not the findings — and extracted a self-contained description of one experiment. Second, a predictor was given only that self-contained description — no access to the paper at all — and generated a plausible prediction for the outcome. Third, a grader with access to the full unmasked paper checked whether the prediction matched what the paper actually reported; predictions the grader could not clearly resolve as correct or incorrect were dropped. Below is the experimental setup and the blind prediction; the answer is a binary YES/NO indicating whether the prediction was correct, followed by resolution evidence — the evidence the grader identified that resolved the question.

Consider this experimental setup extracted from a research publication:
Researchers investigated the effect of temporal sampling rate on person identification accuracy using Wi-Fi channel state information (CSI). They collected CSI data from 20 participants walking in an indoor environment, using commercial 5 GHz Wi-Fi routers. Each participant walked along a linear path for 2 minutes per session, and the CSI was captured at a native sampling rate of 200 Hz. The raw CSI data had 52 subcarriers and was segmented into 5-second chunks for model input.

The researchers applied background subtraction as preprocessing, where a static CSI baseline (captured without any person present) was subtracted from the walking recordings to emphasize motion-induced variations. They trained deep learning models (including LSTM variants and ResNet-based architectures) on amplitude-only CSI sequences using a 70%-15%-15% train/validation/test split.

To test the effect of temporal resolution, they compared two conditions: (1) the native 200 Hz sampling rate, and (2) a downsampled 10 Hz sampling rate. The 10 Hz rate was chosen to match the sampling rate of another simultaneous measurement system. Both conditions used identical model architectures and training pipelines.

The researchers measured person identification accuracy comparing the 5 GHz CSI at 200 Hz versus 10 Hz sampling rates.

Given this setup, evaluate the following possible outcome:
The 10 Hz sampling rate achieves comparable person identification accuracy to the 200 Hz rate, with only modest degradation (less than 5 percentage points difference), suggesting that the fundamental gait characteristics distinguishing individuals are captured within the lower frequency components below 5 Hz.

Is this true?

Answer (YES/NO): YES